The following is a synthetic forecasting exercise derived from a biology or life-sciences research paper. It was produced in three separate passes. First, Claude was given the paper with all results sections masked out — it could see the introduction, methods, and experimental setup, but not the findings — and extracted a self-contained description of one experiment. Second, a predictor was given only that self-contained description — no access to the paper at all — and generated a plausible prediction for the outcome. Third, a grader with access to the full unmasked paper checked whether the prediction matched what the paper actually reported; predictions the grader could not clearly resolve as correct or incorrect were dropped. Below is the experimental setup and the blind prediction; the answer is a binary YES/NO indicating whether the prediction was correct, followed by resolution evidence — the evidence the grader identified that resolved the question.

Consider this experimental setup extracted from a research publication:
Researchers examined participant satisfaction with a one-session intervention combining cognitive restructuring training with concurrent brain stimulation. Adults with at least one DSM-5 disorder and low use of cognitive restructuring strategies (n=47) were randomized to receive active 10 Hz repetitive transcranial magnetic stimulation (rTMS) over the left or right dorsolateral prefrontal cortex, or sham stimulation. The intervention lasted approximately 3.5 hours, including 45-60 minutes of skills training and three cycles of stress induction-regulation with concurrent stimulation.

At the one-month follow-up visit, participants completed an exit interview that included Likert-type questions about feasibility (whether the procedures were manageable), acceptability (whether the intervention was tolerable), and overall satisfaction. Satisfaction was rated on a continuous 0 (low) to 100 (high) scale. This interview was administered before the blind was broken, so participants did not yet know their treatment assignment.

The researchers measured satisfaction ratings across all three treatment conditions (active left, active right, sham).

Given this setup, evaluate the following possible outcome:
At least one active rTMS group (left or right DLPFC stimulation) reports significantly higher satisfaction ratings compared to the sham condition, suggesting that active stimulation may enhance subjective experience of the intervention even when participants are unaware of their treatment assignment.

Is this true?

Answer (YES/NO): NO